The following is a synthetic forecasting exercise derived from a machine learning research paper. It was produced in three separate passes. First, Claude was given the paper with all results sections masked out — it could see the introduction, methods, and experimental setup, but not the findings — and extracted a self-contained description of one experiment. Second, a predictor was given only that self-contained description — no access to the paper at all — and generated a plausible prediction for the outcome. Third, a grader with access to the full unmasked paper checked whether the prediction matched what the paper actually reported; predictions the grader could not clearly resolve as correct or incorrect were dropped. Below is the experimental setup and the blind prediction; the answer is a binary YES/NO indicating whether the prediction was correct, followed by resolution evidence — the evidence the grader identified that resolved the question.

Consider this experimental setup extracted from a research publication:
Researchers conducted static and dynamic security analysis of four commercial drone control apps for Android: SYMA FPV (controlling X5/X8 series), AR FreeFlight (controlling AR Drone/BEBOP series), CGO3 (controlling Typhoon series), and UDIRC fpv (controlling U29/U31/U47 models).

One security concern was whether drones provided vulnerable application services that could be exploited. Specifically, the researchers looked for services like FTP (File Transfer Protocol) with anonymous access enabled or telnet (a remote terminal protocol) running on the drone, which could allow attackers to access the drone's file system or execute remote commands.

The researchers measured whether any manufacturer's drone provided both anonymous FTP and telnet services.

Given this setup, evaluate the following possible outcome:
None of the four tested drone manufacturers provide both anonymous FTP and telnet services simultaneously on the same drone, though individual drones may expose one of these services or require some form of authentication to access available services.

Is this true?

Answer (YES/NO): NO